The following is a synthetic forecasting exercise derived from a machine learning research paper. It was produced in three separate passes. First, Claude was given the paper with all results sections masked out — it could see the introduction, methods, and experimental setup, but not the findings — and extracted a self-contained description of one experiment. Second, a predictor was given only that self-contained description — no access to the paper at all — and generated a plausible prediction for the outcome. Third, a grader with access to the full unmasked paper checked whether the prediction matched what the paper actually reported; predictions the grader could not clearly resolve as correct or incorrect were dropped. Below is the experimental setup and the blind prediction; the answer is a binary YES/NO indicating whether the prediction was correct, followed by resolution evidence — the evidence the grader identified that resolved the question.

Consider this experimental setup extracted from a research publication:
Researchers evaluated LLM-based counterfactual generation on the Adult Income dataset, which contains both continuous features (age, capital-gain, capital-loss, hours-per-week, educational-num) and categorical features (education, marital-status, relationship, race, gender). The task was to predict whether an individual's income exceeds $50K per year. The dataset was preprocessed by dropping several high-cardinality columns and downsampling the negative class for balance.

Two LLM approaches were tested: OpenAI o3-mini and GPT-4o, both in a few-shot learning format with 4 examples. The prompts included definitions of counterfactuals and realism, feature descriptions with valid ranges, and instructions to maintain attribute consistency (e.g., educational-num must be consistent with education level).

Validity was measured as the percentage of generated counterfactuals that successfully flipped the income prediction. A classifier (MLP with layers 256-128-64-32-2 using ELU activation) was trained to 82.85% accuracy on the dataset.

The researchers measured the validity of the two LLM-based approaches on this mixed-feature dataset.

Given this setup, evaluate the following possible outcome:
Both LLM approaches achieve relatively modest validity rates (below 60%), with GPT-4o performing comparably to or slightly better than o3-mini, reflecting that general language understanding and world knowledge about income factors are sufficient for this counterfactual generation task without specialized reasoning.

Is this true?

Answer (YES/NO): NO